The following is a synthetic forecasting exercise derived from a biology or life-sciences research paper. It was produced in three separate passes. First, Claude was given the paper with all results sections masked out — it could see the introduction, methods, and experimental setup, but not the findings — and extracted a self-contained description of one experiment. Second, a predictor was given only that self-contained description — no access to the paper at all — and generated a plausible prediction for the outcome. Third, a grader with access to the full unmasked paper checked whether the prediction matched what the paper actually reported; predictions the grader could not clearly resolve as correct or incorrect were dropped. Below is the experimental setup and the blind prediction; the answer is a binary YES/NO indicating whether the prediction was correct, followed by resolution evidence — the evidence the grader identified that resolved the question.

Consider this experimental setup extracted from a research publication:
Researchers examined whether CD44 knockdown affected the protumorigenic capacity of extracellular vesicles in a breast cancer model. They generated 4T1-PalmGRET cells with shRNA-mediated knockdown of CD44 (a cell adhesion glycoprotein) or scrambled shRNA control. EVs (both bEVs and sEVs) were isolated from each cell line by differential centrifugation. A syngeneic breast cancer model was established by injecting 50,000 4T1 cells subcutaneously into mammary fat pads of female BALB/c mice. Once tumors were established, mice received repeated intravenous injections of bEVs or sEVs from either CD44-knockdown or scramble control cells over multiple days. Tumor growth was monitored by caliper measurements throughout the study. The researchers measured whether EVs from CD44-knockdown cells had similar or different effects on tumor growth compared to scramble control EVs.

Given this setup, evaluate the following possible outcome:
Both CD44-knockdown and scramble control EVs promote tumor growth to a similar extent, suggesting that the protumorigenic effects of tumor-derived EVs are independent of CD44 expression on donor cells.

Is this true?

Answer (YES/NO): NO